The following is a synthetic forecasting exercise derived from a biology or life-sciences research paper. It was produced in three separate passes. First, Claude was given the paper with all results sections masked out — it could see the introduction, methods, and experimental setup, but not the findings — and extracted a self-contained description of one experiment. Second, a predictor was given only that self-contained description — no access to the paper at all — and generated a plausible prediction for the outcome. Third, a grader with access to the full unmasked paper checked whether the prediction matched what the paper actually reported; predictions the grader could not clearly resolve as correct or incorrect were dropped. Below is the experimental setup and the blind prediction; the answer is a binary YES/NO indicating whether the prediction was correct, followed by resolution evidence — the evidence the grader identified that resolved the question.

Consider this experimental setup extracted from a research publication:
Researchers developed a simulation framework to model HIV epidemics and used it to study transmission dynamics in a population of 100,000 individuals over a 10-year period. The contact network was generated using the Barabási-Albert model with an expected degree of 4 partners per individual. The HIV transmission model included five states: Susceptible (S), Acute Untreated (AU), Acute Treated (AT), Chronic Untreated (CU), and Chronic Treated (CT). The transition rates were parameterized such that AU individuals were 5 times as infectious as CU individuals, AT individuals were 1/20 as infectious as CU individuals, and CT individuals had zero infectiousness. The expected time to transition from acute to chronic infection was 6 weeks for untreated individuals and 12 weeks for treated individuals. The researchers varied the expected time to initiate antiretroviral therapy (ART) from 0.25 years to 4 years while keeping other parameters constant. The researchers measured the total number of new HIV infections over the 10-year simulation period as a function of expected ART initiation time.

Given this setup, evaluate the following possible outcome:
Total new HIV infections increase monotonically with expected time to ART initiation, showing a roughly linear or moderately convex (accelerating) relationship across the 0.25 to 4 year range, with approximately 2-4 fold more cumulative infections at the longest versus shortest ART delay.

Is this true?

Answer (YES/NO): NO